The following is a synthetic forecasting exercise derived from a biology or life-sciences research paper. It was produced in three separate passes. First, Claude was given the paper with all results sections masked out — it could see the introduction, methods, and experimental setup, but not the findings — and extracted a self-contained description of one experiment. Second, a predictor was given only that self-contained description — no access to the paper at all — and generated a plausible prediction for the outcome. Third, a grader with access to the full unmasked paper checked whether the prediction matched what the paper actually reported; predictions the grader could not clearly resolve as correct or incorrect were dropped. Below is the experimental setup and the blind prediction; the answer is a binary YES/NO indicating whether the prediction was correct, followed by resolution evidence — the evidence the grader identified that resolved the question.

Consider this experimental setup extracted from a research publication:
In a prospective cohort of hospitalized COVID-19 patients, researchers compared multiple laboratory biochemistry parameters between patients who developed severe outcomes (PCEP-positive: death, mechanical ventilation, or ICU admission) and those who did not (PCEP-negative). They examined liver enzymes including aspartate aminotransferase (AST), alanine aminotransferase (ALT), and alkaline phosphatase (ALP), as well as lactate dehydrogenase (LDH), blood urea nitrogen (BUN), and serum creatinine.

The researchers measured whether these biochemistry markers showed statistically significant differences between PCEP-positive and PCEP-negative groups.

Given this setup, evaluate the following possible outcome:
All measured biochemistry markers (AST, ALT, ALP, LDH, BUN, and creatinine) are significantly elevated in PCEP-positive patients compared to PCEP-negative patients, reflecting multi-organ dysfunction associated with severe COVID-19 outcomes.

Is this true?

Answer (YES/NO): YES